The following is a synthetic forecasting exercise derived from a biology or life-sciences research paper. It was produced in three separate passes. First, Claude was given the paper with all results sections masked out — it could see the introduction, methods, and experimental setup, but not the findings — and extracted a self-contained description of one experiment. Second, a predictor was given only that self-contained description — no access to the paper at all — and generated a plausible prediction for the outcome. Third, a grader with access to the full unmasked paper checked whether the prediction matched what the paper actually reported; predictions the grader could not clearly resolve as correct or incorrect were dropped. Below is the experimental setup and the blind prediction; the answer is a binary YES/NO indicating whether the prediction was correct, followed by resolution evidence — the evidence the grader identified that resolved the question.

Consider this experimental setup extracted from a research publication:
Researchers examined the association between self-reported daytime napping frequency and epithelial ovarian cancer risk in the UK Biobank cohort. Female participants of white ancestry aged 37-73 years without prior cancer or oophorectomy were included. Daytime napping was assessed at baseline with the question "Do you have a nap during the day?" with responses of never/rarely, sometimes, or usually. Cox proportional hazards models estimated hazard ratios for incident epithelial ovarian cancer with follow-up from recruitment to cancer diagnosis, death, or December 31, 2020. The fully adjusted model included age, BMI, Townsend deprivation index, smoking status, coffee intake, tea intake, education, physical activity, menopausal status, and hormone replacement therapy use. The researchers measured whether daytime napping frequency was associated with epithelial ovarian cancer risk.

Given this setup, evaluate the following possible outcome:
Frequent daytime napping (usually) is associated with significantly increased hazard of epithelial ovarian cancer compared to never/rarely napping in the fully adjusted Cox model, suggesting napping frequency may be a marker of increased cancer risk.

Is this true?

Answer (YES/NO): NO